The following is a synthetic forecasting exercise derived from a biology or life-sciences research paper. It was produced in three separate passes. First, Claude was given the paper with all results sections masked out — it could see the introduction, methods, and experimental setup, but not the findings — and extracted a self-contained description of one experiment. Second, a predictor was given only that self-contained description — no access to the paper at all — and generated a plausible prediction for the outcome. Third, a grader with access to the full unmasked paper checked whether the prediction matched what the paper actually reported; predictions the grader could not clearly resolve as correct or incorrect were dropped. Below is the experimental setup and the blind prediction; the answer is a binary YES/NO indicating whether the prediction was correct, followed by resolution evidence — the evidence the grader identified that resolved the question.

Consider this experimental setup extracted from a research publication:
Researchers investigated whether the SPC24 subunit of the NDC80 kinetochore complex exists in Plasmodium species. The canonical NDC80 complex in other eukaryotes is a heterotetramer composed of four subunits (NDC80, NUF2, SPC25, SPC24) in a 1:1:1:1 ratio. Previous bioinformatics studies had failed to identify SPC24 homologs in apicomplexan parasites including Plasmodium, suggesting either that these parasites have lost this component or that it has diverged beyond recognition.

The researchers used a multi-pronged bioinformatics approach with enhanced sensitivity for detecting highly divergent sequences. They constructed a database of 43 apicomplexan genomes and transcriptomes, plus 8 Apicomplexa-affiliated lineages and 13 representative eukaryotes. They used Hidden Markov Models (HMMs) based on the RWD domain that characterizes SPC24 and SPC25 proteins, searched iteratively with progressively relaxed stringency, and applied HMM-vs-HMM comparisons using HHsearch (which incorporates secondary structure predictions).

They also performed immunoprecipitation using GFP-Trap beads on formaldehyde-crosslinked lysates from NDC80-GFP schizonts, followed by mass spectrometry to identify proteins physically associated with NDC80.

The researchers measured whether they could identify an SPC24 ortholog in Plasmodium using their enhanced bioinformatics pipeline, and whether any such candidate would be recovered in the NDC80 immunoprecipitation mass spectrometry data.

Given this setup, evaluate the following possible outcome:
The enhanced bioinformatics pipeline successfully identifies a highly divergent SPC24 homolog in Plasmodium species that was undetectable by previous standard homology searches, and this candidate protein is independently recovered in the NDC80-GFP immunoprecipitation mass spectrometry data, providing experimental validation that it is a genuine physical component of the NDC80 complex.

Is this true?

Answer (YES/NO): YES